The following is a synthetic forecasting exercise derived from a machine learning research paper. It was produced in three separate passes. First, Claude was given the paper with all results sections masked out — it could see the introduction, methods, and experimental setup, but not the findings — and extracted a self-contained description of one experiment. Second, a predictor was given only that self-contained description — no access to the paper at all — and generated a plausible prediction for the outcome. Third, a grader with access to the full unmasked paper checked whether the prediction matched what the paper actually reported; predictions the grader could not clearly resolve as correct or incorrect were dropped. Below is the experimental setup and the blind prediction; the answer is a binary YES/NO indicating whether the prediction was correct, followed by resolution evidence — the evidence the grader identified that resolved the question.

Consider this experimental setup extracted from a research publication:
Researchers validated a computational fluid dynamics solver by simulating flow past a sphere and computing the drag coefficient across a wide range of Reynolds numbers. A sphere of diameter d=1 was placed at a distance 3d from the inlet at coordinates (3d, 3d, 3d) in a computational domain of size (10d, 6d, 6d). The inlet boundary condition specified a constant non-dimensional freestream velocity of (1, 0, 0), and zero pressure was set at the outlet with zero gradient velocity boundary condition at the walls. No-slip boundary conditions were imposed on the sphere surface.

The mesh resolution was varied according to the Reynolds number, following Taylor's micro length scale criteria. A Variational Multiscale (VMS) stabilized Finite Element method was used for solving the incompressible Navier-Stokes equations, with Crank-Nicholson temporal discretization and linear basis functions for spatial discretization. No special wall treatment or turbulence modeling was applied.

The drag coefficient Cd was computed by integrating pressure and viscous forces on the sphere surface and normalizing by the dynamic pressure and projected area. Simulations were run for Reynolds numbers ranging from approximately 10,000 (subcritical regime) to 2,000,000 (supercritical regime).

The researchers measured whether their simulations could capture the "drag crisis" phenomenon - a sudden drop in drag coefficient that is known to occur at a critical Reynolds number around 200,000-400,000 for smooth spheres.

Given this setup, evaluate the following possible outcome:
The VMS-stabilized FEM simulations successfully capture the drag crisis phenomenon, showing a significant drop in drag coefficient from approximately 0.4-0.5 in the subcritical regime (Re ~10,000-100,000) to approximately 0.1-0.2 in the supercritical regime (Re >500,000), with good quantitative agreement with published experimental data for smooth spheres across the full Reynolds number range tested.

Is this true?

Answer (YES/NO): NO